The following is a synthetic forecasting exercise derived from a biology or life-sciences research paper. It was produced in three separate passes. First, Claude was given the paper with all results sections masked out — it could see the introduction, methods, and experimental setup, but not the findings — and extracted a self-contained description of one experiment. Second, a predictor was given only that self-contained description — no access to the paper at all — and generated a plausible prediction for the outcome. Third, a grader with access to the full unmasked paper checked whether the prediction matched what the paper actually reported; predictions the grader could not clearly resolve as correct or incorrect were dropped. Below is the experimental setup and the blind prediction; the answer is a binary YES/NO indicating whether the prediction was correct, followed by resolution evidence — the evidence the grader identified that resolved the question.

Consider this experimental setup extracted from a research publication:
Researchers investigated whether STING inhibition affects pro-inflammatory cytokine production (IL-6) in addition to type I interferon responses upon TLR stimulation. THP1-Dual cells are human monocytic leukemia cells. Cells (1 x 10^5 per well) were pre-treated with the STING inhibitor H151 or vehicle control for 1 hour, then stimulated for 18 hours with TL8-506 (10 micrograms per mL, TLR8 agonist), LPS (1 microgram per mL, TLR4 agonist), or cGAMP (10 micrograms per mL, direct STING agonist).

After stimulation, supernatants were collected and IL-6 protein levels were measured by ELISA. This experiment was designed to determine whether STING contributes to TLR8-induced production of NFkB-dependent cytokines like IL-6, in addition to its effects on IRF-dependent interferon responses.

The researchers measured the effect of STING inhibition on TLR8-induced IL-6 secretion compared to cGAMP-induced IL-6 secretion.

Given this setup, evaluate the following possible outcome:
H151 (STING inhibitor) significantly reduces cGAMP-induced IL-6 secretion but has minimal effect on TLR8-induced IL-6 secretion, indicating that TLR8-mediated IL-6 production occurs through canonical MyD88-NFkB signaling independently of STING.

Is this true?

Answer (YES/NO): YES